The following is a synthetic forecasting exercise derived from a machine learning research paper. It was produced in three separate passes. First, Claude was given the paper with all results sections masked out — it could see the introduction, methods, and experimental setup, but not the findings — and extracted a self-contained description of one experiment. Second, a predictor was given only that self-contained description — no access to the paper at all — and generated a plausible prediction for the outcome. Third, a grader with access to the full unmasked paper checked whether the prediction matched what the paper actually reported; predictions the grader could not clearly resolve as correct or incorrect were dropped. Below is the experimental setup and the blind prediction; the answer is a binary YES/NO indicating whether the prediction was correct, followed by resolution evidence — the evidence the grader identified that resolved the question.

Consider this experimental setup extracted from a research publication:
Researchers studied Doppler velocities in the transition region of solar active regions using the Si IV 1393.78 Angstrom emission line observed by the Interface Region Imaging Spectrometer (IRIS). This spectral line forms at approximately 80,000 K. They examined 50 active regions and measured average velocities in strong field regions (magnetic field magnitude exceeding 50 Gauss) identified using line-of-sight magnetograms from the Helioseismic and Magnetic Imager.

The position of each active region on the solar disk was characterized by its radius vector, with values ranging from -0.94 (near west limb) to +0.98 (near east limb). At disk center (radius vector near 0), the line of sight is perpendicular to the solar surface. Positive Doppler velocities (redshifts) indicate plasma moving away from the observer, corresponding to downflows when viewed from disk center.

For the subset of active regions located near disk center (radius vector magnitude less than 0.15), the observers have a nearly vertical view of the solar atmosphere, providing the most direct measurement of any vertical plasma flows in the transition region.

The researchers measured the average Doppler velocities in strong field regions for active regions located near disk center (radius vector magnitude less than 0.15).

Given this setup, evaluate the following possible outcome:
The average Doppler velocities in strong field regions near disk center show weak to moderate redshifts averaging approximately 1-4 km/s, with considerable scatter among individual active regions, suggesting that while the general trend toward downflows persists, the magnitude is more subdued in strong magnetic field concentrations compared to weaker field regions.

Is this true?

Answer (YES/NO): NO